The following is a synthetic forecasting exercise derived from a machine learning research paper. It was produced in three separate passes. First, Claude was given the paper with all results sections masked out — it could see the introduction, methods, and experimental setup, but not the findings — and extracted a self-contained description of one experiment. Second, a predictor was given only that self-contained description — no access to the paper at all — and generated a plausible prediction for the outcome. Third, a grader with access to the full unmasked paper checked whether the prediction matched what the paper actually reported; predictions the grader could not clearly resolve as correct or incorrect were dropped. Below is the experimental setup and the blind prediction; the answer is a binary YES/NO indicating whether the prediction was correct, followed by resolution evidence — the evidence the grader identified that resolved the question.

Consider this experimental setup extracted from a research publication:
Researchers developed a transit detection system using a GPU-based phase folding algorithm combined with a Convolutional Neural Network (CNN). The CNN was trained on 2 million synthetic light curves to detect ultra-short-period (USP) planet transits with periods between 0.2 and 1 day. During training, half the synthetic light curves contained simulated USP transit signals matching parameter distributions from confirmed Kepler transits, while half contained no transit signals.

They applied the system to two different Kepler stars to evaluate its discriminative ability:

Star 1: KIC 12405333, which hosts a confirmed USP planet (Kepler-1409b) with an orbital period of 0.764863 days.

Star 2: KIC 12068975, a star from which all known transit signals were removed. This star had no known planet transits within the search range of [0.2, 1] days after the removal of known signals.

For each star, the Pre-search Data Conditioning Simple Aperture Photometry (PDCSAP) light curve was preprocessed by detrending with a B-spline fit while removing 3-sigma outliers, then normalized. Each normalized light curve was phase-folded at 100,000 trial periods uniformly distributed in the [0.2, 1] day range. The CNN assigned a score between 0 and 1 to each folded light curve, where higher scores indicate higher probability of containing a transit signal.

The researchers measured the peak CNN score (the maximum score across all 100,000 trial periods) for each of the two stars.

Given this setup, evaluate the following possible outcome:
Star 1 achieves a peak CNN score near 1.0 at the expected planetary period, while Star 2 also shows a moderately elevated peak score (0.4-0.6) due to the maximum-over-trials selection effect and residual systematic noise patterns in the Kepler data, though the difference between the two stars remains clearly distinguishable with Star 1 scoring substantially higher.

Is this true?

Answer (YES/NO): NO